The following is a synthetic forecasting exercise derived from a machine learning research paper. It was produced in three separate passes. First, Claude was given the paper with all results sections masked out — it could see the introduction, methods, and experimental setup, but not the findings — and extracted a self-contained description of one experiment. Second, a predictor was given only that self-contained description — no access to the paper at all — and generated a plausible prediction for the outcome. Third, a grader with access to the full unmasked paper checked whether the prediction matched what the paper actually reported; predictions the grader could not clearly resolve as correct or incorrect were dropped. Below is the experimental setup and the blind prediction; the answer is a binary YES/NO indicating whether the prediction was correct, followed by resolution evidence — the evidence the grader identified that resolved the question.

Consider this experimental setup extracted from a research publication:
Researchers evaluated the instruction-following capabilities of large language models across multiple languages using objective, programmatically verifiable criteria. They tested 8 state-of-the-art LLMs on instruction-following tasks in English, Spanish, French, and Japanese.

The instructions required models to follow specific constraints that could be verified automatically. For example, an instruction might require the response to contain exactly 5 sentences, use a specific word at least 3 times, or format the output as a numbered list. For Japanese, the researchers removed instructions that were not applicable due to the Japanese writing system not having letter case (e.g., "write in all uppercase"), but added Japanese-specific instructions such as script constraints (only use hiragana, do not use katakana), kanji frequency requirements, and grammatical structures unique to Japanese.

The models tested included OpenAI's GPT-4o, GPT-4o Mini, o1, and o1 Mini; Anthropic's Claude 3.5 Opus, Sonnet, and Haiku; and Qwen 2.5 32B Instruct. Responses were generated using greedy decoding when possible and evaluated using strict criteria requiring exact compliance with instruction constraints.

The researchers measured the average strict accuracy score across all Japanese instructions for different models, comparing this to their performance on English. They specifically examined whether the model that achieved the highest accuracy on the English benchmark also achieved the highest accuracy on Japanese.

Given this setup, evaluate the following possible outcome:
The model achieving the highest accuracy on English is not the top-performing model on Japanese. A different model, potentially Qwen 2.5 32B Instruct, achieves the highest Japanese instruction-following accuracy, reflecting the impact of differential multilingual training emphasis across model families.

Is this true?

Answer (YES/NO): NO